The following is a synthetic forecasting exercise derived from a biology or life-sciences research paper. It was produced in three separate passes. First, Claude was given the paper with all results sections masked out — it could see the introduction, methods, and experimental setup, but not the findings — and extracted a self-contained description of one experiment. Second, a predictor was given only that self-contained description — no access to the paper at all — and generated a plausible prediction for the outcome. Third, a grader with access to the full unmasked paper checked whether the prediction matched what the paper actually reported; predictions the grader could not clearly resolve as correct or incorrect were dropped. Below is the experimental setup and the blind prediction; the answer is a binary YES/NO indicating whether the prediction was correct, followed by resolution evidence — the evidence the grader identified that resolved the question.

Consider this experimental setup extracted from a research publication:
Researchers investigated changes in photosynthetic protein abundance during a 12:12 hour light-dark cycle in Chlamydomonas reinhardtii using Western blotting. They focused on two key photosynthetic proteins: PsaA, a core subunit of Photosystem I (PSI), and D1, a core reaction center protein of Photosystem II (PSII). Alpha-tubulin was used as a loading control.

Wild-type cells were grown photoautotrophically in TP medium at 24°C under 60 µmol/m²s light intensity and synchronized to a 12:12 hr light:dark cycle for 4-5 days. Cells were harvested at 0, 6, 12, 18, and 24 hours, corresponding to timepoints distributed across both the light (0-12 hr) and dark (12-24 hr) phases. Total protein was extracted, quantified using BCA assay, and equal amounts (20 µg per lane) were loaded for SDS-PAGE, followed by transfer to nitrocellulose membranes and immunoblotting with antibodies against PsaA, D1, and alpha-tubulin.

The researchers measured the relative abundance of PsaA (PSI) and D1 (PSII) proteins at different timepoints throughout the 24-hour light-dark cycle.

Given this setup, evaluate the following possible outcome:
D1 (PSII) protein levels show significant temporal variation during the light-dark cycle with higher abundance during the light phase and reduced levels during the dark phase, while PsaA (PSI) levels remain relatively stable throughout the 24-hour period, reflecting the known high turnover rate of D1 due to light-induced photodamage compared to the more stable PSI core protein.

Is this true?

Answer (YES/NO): NO